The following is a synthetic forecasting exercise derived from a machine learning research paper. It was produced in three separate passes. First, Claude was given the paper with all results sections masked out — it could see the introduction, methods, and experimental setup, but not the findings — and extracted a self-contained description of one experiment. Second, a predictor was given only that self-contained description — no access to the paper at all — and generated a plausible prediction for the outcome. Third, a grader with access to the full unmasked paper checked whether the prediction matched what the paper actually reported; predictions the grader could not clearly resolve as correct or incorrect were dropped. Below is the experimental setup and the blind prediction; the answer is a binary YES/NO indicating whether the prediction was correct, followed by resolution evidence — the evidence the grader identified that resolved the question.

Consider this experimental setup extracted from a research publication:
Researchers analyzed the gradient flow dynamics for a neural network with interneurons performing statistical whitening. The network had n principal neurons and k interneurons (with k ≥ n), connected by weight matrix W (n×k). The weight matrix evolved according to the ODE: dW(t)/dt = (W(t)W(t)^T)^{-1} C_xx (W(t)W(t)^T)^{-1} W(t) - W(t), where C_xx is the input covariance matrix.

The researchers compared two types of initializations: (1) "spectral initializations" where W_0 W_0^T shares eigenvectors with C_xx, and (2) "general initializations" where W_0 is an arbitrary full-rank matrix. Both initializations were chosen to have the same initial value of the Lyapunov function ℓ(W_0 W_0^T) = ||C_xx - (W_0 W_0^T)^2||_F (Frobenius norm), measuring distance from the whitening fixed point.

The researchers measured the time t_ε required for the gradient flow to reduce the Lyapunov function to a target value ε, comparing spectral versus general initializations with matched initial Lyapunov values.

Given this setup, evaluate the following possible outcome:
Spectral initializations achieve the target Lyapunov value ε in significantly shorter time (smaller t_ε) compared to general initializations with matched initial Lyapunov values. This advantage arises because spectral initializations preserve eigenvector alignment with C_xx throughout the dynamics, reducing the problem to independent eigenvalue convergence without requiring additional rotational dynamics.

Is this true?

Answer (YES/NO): NO